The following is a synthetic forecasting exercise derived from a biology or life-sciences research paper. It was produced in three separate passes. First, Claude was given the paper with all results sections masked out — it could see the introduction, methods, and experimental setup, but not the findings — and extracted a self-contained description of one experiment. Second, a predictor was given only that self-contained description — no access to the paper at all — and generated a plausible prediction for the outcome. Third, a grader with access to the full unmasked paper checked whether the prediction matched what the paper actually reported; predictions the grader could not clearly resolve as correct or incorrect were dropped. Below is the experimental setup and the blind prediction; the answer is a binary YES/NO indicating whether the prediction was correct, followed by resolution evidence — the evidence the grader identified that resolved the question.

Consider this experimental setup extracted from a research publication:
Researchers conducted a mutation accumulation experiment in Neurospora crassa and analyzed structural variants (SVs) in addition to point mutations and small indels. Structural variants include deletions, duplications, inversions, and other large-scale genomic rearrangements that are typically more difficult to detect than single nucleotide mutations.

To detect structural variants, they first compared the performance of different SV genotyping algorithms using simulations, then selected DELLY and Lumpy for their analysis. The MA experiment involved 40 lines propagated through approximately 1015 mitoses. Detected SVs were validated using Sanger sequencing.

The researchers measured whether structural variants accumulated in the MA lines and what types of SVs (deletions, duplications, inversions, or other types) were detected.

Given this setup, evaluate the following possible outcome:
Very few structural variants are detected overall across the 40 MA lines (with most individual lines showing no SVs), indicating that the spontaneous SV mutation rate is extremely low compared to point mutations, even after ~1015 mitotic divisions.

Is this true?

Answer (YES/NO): NO